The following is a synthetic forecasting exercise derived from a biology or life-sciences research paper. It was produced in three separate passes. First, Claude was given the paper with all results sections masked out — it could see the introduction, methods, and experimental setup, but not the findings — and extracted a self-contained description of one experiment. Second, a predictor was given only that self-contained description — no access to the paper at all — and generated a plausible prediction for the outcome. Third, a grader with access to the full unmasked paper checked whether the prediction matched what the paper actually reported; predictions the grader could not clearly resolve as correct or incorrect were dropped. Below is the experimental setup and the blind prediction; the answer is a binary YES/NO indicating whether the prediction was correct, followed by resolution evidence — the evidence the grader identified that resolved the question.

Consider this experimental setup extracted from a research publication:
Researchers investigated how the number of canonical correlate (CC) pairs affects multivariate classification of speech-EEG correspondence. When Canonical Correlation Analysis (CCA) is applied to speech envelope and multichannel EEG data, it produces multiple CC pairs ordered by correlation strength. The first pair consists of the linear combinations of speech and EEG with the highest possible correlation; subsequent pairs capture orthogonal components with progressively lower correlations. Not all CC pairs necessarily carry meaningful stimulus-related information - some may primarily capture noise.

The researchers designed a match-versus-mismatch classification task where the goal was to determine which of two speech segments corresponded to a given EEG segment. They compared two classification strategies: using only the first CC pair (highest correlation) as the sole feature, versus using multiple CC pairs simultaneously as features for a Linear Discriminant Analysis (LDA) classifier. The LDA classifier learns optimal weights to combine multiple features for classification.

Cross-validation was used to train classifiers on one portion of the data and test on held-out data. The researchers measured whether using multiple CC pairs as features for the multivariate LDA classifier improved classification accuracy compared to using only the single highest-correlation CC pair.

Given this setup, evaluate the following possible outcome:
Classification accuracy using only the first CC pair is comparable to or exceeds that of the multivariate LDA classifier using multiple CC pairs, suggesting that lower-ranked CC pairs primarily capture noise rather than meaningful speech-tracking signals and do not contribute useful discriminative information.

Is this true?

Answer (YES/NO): NO